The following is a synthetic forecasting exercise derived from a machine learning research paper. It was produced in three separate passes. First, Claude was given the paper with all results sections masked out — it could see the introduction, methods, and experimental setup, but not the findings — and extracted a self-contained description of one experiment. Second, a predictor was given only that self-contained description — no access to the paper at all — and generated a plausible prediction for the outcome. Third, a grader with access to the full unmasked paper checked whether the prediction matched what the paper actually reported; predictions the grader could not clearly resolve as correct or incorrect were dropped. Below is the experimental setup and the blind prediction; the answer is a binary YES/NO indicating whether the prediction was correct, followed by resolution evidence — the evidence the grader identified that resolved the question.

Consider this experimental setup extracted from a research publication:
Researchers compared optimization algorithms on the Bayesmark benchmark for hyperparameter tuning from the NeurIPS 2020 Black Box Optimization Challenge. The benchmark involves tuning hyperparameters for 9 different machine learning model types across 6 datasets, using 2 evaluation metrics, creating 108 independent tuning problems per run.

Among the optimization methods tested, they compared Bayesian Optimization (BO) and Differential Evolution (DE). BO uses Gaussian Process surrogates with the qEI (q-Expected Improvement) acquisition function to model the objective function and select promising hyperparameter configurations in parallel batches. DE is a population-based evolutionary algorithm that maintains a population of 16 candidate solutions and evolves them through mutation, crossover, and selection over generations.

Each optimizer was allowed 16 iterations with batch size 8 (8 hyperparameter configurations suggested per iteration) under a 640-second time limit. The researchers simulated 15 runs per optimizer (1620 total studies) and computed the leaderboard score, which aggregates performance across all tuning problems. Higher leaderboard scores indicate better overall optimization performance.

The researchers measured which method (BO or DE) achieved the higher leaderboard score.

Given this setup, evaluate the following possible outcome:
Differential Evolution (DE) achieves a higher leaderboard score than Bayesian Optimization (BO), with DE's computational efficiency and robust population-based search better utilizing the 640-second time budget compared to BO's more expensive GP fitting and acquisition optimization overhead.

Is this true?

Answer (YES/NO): YES